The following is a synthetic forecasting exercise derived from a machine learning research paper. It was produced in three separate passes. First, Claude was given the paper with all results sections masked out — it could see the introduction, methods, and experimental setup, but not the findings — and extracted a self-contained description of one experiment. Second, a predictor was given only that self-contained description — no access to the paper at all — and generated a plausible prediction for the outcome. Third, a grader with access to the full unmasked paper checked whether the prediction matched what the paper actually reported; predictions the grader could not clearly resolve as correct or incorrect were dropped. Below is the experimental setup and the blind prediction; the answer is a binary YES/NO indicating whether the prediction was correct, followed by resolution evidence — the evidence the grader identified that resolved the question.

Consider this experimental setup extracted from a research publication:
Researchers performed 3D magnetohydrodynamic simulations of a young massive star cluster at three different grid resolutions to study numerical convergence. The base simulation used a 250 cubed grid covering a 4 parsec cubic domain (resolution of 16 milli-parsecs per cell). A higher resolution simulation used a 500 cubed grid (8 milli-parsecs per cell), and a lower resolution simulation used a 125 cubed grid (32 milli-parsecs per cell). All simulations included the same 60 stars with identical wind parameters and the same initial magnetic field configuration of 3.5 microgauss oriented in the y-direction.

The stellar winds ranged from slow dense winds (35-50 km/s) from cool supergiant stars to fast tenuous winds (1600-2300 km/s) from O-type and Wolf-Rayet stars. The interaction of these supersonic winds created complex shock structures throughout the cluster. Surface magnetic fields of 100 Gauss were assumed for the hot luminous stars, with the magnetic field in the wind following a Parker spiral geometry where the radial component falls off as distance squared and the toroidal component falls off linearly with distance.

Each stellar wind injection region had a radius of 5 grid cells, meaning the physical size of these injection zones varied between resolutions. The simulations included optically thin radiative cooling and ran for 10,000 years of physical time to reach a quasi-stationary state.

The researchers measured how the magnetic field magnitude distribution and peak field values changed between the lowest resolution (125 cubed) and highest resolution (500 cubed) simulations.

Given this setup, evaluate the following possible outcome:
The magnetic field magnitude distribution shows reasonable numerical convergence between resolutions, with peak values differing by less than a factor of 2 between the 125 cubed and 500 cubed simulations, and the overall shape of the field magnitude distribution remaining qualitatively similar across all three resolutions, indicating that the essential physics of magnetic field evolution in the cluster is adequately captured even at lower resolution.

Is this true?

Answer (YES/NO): NO